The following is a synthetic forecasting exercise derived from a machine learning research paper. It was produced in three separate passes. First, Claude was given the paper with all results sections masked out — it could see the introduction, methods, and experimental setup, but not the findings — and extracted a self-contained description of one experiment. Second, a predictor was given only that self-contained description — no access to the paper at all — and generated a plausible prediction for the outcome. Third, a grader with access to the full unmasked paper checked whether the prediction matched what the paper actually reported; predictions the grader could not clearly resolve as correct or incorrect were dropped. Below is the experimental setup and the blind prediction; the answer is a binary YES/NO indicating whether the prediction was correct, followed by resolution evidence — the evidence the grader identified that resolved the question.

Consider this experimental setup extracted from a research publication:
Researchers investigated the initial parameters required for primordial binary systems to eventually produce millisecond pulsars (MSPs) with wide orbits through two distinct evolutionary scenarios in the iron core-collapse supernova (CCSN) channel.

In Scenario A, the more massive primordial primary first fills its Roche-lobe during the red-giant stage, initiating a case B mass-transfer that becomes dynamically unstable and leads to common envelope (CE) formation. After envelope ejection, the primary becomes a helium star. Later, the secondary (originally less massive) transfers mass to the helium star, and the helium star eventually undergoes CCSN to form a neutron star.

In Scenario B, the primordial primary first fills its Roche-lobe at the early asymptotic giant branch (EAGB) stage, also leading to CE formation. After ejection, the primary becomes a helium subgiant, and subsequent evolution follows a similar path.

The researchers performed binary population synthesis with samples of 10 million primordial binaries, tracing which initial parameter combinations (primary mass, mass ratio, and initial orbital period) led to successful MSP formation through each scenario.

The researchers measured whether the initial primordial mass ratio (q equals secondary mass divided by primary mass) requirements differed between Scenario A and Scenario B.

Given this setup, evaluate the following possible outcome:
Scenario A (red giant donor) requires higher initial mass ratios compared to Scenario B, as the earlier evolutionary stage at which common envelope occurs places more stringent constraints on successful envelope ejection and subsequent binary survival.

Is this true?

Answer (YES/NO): YES